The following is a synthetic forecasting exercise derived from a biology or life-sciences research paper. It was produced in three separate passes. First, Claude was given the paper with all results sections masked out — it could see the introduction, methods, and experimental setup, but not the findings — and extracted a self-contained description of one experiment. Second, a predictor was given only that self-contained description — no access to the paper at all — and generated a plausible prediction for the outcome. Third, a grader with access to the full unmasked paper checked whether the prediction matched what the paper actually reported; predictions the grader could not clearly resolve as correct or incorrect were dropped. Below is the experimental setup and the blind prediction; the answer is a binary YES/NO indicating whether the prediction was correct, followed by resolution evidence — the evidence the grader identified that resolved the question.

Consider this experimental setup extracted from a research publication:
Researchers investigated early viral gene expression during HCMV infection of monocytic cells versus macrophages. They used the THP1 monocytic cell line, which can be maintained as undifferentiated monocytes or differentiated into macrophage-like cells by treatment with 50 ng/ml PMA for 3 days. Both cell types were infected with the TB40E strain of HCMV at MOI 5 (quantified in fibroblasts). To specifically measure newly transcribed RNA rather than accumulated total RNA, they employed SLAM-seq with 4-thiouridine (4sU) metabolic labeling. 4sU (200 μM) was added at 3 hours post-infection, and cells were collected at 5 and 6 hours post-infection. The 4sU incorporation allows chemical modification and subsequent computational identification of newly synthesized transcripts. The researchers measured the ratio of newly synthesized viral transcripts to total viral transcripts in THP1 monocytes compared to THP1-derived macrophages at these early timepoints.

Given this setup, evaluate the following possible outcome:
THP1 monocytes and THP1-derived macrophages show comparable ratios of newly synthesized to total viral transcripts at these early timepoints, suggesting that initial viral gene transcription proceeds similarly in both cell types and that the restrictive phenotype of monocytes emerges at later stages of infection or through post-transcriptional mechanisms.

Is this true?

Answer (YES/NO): NO